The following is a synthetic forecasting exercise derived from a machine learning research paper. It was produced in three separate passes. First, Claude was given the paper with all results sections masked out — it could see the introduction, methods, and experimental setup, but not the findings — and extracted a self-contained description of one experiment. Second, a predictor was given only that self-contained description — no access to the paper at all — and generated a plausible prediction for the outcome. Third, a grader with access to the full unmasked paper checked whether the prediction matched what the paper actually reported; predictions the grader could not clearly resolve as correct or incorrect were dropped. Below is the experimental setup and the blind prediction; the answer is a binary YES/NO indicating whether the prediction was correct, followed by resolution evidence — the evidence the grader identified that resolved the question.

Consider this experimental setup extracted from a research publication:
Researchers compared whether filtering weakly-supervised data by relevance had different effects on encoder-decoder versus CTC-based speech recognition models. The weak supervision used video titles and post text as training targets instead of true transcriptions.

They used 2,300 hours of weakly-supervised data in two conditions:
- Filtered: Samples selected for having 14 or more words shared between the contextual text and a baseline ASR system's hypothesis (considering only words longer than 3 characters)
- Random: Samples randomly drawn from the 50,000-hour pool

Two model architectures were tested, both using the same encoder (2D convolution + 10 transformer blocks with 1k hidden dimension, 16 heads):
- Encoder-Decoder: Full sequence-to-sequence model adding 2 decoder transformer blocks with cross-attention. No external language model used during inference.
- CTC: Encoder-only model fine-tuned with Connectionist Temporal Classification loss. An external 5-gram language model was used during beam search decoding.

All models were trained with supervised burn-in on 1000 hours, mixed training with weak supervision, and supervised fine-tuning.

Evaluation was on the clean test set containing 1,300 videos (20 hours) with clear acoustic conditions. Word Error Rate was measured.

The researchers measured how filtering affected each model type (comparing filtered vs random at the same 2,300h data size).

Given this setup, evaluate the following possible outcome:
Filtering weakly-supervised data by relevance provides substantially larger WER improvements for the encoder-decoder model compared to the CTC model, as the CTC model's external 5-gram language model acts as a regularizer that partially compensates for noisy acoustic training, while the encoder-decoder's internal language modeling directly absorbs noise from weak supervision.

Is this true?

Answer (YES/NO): YES